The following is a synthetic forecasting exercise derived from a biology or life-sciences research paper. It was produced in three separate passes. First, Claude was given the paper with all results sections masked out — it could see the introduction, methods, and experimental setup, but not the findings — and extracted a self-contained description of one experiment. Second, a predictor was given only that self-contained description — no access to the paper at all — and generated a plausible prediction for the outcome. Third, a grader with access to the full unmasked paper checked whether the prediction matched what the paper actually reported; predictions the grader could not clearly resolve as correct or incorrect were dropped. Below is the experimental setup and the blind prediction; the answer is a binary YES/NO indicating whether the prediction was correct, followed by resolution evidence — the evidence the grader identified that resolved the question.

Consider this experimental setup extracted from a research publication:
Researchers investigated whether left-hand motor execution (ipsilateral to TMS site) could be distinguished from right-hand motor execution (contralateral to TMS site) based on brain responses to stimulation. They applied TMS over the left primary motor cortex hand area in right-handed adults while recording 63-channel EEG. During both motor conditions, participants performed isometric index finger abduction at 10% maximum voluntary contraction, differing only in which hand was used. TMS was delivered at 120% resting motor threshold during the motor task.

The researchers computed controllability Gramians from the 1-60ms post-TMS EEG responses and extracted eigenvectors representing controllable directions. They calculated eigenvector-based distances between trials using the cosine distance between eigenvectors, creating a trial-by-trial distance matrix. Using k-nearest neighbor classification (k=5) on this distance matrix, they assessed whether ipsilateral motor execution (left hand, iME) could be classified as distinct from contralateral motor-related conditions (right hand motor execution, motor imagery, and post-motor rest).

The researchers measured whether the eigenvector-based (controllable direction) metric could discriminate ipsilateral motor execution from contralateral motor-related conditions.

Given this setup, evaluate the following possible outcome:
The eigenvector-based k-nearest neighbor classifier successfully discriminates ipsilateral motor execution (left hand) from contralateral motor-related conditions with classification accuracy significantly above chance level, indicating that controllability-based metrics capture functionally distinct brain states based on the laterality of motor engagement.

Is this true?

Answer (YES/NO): YES